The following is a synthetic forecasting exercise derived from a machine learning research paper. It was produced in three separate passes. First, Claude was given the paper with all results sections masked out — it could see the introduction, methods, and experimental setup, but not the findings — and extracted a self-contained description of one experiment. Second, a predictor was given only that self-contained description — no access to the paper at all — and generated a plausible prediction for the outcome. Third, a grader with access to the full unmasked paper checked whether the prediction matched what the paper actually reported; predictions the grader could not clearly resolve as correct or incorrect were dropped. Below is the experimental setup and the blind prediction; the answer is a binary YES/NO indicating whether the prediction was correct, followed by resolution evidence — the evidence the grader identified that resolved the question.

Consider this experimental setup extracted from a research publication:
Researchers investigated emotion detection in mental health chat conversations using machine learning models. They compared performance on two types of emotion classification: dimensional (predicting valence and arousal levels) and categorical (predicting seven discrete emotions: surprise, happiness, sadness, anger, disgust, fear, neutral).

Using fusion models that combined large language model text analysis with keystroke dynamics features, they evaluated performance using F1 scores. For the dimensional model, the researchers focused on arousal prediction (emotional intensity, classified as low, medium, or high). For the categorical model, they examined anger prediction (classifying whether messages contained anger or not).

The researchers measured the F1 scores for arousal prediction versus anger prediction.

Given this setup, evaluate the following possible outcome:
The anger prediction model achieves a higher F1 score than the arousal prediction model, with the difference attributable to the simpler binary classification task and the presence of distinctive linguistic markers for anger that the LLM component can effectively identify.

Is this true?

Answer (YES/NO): YES